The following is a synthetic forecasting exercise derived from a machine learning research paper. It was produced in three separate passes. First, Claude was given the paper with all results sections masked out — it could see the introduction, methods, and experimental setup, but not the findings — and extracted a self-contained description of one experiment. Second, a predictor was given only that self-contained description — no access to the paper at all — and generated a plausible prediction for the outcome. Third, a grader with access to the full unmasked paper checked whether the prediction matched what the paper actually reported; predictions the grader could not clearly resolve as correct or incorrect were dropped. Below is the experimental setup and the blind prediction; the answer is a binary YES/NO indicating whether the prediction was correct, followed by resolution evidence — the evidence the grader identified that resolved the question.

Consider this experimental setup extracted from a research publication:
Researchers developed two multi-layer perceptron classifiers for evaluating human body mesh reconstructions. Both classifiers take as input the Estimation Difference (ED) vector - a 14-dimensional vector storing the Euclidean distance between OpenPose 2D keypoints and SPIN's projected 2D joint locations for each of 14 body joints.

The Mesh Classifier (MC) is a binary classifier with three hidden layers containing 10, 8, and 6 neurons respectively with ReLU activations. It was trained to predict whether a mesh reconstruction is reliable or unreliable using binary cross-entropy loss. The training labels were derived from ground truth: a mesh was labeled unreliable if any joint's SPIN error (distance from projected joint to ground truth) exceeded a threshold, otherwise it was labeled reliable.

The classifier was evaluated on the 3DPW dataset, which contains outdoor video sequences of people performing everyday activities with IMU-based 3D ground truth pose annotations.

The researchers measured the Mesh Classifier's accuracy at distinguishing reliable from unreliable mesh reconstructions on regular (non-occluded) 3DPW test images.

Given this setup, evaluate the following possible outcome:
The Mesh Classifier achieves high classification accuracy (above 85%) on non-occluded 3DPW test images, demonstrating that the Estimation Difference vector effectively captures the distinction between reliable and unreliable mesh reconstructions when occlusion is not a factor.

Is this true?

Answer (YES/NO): NO